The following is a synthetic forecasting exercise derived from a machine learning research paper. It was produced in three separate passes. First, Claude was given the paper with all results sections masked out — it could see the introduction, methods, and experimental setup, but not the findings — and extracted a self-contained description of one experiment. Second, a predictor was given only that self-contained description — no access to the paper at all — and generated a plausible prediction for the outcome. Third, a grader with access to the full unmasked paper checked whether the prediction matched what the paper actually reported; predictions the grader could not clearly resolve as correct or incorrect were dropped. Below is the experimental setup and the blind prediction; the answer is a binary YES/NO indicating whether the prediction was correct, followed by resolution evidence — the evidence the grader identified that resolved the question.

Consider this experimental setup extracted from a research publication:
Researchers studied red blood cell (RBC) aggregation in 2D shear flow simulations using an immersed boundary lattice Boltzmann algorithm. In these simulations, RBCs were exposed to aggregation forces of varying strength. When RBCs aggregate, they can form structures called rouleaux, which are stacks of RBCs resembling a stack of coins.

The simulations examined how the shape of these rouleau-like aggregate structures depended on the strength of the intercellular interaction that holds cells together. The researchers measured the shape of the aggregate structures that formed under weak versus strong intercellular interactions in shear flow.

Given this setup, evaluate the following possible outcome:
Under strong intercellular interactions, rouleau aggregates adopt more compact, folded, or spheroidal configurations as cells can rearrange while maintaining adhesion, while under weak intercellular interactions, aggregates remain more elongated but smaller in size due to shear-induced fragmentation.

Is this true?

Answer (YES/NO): NO